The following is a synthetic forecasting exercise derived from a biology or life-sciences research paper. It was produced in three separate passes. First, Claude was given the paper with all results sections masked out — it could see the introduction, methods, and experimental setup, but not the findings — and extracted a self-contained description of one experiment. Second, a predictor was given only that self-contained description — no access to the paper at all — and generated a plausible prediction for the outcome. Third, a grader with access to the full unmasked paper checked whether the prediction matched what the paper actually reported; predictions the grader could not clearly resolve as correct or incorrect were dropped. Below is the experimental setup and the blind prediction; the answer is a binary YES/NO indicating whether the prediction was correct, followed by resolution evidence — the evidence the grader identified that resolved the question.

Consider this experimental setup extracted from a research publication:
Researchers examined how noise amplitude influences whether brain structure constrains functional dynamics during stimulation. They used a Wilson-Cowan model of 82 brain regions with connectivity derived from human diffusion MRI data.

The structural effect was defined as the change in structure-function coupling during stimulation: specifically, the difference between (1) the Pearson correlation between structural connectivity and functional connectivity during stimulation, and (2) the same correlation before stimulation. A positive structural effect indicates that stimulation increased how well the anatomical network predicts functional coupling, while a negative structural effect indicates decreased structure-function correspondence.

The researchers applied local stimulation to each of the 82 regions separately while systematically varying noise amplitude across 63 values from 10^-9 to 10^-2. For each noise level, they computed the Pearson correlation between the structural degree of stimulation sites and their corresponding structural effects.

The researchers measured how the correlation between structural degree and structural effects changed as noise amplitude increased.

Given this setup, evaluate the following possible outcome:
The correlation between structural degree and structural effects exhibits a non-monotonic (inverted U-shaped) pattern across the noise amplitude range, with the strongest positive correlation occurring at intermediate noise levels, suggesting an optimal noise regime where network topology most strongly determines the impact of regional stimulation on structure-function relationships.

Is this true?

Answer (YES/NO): NO